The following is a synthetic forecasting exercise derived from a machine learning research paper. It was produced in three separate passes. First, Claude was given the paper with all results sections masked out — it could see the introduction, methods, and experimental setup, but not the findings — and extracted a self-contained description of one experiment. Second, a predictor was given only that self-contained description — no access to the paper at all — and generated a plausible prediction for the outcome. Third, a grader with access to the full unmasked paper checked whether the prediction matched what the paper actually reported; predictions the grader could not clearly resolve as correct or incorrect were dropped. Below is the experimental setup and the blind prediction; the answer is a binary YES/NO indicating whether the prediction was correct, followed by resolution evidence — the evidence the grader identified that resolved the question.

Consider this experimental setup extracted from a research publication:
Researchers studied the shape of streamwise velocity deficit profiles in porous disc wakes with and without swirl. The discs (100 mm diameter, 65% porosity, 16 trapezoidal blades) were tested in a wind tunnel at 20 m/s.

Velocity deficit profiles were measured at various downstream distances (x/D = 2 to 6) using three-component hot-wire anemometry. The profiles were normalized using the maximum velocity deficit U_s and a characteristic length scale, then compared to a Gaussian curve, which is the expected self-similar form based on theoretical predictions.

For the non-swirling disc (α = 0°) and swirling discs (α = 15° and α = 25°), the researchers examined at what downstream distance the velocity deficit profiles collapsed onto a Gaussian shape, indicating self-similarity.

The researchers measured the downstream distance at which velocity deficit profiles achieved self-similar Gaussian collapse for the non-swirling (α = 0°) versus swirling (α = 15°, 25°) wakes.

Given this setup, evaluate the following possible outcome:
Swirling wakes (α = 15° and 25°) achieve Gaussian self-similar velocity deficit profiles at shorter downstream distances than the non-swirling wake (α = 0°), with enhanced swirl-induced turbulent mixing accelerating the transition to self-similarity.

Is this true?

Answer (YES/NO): YES